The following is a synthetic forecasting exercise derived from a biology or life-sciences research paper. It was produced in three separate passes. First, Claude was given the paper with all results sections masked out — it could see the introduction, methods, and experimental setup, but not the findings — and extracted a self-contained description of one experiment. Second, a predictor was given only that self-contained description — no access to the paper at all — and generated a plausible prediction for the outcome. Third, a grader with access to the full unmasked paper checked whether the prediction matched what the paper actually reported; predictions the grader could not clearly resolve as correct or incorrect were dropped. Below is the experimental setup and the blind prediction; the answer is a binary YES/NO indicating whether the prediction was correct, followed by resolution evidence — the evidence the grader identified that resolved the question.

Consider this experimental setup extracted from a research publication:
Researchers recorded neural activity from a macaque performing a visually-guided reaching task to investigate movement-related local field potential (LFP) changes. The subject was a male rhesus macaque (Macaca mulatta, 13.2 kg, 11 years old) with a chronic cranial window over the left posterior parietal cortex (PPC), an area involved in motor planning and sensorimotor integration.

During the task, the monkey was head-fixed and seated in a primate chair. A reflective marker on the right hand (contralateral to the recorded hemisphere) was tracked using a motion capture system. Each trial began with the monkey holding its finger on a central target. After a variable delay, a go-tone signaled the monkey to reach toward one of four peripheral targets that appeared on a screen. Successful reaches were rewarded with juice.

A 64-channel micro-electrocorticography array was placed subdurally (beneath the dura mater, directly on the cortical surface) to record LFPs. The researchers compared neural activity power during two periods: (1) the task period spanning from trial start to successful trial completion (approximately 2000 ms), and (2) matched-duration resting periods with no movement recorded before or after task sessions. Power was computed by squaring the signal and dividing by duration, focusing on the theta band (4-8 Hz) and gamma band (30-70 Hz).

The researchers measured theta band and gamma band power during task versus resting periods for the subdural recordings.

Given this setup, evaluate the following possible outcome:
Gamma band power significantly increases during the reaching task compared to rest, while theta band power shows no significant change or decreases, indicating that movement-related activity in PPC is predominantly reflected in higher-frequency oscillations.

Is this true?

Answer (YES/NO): NO